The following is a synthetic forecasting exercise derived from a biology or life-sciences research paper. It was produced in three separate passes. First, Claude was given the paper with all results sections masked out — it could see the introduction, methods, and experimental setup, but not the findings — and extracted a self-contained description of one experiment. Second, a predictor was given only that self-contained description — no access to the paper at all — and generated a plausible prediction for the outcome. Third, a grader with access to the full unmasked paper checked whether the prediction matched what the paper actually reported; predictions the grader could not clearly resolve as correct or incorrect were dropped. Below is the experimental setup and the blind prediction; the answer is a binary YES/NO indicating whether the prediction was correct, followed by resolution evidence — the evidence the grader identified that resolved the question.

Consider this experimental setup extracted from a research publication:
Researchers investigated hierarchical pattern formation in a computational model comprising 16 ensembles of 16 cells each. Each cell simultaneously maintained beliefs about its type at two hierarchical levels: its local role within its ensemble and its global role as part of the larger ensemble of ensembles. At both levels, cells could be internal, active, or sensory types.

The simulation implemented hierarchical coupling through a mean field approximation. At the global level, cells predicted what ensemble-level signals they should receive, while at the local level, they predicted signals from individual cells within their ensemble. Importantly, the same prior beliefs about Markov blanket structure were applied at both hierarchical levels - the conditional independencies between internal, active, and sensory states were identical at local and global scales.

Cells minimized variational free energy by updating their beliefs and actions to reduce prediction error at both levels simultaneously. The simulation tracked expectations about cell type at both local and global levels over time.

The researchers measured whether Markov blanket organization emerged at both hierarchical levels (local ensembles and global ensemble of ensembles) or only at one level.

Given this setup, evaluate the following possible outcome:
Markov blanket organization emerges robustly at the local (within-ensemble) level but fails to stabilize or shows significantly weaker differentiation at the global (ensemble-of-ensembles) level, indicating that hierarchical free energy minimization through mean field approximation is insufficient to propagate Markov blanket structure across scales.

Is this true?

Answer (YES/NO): NO